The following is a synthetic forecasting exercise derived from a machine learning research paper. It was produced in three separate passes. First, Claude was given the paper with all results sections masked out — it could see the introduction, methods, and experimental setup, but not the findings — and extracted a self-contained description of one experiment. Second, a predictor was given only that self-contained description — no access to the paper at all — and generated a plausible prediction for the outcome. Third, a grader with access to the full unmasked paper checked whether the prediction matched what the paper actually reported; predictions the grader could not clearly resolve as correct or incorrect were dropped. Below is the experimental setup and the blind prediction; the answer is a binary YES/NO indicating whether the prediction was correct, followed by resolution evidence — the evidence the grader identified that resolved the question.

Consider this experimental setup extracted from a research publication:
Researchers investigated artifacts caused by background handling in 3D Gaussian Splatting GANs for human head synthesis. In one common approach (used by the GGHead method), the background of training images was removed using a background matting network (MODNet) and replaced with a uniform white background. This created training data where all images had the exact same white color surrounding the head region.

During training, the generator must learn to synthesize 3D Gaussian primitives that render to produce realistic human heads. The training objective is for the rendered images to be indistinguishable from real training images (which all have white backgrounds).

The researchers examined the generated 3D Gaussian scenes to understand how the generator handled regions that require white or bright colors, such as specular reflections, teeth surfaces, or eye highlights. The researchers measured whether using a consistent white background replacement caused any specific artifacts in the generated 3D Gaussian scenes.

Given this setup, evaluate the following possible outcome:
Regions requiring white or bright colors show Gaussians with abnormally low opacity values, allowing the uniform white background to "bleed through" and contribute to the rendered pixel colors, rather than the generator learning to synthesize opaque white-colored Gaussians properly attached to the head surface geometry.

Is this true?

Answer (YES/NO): NO